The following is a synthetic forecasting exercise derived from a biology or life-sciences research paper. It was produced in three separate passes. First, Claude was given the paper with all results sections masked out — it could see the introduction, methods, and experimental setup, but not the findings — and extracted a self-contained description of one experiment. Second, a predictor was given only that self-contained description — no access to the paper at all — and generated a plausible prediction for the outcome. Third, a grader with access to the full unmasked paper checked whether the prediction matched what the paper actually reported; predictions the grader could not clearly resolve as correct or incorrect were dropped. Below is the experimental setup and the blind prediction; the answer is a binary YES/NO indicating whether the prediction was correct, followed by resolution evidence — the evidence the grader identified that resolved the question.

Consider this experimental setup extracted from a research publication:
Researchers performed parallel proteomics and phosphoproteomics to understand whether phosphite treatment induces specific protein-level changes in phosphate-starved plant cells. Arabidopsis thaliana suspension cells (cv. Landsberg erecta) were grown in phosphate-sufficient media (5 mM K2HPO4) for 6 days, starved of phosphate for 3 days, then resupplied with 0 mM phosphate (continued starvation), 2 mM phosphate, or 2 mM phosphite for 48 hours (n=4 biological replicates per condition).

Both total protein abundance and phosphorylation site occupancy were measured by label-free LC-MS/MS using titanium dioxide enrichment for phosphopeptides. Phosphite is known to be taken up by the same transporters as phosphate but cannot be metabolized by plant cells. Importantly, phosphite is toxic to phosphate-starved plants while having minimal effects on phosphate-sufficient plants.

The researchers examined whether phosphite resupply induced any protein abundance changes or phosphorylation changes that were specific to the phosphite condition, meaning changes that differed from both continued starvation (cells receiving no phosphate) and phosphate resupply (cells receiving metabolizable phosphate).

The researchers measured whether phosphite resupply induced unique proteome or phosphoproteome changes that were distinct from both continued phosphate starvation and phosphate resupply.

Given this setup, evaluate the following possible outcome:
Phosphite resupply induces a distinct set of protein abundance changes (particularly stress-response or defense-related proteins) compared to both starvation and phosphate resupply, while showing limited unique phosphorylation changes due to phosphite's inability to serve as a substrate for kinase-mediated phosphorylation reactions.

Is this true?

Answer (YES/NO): NO